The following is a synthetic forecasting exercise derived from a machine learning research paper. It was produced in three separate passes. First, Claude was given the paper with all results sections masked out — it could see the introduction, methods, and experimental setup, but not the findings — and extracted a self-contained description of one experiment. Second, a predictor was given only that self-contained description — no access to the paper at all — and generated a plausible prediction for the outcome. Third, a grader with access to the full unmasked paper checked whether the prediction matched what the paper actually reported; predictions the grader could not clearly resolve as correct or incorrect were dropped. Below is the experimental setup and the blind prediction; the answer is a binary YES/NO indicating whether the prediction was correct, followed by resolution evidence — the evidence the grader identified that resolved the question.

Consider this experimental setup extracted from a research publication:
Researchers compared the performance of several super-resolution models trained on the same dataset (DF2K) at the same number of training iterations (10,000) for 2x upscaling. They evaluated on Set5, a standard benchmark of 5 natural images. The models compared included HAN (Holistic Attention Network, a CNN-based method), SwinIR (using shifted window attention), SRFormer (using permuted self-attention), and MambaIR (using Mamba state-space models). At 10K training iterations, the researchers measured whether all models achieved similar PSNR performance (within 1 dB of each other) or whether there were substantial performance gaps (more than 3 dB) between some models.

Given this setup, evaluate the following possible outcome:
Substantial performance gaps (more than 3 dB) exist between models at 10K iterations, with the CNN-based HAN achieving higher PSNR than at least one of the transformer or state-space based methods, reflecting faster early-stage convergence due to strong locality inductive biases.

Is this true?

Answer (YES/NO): YES